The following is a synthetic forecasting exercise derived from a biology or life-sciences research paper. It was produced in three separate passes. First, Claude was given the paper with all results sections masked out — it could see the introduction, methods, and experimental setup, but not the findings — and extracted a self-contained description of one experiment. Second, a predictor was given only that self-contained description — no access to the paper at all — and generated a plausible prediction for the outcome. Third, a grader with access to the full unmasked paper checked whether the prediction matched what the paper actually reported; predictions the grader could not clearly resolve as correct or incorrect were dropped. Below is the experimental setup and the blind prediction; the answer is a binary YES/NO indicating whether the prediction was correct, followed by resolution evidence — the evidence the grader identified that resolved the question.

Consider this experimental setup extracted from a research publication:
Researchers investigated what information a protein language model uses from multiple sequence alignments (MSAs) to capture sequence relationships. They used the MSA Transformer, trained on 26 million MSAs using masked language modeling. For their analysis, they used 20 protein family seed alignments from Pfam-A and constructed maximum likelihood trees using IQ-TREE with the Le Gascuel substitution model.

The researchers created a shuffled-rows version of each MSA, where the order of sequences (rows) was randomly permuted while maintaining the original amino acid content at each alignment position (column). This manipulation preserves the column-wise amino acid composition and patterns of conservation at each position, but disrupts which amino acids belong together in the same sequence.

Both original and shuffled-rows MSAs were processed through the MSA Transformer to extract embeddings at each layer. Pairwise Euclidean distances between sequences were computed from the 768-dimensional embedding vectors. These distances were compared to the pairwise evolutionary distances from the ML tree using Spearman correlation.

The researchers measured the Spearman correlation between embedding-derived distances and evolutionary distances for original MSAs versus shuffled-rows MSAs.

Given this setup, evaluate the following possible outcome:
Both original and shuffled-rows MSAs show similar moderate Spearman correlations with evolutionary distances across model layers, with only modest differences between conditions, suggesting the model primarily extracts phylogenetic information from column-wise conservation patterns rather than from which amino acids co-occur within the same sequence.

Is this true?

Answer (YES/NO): NO